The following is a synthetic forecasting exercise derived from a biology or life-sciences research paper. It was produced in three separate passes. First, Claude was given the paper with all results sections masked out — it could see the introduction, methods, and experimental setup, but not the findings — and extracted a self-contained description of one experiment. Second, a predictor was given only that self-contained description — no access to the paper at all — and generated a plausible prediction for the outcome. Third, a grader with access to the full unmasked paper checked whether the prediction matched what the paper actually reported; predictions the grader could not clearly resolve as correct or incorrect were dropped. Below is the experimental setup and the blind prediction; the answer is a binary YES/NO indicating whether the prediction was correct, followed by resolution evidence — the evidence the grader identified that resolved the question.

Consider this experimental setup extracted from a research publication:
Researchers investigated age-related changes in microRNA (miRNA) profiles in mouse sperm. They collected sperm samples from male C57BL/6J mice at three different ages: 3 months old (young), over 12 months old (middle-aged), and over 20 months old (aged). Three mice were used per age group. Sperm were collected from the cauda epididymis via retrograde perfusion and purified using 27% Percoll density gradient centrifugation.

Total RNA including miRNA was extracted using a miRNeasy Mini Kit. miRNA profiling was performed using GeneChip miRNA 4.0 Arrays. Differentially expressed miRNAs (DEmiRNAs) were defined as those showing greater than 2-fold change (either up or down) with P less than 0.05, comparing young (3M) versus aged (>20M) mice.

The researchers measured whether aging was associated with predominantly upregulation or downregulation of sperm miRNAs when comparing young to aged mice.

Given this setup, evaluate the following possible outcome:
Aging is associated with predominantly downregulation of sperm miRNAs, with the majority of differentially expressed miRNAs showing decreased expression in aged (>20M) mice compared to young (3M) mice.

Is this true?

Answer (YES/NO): NO